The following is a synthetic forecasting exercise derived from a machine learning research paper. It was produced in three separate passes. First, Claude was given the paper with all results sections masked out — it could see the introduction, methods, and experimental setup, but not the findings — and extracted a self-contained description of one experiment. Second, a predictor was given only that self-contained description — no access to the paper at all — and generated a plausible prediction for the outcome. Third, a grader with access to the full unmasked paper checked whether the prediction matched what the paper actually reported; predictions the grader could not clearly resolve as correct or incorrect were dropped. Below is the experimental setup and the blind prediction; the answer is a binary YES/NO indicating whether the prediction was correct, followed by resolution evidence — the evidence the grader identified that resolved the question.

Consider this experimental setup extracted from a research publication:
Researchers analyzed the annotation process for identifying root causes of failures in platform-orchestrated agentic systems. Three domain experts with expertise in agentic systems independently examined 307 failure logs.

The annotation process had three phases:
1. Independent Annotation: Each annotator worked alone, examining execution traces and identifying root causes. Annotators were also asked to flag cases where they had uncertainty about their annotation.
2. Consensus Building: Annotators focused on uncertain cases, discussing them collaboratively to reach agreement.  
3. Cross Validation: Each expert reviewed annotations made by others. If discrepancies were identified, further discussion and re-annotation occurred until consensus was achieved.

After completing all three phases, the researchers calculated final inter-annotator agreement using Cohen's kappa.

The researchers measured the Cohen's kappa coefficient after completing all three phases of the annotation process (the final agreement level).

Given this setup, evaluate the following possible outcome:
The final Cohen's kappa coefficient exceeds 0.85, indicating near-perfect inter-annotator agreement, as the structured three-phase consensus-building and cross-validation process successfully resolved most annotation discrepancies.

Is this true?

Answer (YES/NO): YES